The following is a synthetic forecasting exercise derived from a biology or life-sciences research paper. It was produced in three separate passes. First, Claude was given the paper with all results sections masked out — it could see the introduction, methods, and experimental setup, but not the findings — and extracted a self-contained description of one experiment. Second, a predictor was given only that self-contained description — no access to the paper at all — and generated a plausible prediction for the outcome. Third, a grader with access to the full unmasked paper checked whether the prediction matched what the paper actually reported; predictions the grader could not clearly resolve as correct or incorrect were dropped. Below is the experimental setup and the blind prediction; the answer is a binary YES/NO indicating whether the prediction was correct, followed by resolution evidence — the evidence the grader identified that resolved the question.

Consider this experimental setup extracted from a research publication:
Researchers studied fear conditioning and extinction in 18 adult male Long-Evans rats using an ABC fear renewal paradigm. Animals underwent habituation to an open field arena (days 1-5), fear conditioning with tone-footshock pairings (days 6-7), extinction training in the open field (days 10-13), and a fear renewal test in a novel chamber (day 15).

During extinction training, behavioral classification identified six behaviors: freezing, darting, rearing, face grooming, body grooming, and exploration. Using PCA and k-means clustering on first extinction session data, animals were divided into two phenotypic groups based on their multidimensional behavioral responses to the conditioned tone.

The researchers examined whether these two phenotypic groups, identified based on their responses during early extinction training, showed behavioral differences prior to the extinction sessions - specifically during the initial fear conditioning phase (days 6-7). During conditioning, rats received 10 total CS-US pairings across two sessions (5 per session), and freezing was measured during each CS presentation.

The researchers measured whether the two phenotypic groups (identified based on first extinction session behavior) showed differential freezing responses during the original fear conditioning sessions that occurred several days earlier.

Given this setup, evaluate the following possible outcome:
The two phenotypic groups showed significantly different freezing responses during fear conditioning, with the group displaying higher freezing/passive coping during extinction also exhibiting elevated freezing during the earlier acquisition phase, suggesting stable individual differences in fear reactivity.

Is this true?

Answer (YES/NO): NO